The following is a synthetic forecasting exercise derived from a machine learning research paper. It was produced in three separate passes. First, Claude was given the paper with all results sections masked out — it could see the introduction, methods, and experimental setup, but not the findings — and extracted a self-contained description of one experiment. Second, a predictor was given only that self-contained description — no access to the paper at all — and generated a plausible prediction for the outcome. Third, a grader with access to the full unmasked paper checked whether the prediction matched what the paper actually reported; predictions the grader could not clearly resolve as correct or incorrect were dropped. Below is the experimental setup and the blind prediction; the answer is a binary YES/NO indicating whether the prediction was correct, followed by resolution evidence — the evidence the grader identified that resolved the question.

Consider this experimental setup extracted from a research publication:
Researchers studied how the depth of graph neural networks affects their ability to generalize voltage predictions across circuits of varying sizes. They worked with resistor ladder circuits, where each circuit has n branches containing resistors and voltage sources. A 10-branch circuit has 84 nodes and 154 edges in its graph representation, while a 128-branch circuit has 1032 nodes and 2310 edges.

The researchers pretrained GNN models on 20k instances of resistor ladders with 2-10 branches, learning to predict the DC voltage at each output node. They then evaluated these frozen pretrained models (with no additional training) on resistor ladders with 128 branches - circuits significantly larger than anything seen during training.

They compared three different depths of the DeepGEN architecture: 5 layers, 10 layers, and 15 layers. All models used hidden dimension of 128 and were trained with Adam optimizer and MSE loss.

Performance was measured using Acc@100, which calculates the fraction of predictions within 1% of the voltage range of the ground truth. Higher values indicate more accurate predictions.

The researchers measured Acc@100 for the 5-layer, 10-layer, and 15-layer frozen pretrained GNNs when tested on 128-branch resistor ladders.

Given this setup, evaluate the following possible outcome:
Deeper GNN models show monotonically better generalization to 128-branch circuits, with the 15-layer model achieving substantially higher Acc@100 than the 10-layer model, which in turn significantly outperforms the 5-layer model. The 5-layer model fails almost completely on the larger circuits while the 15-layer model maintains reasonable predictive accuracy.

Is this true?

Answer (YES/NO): YES